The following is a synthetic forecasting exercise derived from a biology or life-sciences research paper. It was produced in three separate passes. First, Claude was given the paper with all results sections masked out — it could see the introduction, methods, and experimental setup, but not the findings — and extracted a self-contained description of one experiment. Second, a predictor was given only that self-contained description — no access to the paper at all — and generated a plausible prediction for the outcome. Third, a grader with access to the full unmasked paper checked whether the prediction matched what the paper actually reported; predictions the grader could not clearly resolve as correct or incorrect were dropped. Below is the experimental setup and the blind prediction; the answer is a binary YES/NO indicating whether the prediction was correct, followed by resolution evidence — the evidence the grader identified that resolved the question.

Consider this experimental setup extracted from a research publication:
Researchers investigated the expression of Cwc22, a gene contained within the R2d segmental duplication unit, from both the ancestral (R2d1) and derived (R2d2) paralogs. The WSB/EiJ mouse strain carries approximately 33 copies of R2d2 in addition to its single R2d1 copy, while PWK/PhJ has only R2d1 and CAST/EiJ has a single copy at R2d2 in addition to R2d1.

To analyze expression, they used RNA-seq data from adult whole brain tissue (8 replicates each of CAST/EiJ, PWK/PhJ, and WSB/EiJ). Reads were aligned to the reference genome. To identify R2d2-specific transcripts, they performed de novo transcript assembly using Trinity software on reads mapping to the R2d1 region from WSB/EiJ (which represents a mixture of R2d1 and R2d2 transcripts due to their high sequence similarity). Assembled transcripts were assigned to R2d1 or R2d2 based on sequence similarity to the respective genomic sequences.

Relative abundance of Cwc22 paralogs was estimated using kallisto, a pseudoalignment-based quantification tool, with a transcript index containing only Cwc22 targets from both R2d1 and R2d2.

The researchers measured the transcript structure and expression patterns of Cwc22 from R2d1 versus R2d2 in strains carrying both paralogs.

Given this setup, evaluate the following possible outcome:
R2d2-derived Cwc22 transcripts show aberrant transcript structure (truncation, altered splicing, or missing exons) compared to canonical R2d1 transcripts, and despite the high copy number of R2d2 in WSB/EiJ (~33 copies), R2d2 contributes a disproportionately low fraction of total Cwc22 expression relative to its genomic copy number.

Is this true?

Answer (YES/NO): NO